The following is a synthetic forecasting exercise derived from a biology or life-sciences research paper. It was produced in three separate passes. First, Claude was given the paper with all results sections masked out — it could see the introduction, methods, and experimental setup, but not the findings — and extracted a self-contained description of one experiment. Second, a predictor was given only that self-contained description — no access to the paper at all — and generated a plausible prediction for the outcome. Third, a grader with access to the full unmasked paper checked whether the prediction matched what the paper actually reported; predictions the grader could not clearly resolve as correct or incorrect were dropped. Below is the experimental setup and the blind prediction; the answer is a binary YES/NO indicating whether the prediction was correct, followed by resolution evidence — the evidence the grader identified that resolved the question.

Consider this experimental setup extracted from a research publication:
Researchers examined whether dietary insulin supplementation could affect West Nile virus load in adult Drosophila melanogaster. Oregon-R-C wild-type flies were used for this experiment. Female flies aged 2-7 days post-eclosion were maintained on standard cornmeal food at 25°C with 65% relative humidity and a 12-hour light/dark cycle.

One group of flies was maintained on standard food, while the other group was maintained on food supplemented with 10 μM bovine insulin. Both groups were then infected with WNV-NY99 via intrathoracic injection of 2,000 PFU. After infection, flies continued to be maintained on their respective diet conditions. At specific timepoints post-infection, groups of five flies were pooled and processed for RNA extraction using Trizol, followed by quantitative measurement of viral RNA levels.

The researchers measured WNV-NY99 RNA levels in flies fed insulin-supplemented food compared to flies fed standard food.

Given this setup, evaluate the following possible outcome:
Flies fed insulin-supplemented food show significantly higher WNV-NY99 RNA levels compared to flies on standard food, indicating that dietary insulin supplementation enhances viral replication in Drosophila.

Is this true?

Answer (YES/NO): NO